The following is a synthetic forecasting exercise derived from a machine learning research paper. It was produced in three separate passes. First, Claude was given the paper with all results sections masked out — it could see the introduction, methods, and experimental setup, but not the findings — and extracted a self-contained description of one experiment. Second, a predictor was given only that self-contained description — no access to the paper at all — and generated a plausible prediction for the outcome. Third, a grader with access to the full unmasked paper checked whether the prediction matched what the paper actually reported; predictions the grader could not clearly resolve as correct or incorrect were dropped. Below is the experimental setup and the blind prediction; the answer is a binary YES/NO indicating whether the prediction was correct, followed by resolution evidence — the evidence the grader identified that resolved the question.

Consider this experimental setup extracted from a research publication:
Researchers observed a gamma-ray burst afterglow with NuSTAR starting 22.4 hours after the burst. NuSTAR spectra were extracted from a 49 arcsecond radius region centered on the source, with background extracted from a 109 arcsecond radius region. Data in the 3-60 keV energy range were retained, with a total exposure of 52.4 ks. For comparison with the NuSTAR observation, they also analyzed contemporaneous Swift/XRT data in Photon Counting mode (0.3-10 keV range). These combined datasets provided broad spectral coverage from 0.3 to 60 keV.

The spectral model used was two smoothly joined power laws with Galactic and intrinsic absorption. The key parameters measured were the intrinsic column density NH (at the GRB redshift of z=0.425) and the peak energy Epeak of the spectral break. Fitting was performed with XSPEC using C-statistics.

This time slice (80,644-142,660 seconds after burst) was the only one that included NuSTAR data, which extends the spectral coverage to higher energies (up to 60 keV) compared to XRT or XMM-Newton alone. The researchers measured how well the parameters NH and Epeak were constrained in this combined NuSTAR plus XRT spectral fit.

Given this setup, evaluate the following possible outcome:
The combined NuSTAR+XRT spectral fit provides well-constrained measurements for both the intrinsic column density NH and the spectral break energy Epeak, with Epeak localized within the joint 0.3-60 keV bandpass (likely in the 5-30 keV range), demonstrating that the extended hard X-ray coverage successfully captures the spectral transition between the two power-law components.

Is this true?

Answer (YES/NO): NO